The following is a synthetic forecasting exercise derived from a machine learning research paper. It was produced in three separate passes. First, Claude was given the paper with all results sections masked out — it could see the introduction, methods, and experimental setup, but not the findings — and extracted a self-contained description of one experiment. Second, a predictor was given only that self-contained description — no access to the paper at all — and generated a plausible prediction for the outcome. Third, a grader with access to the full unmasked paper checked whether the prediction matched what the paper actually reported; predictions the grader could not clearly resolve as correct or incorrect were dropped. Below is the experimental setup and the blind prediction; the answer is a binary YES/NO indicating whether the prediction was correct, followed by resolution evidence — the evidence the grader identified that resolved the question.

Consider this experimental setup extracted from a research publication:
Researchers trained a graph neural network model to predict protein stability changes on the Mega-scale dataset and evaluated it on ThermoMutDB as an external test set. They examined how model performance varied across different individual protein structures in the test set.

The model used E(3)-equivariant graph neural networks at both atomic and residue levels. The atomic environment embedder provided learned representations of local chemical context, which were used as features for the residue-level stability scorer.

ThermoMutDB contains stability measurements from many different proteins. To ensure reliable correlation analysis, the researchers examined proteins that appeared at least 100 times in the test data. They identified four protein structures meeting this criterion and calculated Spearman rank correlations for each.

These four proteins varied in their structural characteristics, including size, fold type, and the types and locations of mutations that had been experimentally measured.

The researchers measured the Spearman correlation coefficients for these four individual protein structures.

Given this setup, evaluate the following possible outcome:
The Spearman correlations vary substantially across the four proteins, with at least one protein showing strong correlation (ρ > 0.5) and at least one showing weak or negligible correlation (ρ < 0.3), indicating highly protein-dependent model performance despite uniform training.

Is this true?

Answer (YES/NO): NO